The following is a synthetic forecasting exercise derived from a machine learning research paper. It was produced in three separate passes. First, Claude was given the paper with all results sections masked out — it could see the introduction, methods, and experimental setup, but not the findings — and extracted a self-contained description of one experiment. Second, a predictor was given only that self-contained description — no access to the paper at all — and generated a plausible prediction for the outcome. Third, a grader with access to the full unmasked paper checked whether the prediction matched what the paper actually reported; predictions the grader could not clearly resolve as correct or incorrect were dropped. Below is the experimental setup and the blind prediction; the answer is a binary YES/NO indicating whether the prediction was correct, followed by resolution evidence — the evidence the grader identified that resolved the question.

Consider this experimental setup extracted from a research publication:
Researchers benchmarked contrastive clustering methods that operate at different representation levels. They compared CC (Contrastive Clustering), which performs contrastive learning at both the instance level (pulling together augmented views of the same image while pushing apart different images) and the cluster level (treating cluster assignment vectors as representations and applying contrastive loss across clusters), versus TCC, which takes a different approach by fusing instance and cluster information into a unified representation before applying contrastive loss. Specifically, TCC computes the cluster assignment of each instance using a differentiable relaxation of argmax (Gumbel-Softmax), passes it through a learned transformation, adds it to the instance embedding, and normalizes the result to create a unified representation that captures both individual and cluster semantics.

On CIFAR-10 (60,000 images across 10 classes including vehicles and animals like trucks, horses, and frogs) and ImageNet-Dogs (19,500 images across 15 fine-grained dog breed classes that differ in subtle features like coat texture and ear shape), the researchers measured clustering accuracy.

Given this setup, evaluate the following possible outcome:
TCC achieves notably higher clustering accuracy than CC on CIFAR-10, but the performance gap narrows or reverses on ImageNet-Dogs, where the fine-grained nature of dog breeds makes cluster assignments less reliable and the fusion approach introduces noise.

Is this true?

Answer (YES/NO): NO